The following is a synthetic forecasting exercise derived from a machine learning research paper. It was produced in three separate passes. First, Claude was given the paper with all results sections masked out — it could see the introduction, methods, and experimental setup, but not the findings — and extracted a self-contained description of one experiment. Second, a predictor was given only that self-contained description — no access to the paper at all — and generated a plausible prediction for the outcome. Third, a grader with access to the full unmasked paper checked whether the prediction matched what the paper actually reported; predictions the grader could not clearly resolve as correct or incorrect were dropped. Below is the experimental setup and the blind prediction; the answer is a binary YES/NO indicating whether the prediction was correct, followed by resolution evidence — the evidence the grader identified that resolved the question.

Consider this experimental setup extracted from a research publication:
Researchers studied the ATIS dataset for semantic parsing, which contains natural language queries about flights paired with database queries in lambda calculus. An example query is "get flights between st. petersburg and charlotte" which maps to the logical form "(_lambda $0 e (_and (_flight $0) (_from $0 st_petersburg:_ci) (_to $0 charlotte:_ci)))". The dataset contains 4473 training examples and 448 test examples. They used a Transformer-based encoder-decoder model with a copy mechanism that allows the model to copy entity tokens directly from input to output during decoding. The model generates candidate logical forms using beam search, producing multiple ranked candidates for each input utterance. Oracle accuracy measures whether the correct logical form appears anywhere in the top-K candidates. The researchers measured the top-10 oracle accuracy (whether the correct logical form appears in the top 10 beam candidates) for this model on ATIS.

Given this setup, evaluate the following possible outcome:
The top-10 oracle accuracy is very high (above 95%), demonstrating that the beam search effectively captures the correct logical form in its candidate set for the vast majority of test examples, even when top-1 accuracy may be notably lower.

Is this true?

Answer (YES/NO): NO